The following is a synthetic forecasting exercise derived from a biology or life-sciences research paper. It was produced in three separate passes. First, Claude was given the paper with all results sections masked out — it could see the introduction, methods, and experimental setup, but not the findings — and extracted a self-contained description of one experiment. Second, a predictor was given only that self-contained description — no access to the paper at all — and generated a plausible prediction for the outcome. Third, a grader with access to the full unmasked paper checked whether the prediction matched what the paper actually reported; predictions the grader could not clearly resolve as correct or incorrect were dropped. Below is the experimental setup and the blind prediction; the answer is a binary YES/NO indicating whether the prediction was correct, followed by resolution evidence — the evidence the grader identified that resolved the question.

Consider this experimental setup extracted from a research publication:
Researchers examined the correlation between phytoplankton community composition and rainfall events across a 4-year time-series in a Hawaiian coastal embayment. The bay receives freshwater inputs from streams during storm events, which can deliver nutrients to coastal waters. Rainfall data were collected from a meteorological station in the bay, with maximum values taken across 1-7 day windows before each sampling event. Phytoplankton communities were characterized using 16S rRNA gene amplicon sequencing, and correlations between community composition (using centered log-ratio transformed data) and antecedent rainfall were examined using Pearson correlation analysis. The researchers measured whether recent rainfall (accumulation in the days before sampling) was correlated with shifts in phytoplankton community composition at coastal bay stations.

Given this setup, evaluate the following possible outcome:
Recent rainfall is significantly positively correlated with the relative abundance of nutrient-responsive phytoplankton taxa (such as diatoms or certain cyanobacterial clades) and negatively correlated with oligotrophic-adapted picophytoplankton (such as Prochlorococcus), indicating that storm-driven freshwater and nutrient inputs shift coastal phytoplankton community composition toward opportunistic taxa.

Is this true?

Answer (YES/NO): NO